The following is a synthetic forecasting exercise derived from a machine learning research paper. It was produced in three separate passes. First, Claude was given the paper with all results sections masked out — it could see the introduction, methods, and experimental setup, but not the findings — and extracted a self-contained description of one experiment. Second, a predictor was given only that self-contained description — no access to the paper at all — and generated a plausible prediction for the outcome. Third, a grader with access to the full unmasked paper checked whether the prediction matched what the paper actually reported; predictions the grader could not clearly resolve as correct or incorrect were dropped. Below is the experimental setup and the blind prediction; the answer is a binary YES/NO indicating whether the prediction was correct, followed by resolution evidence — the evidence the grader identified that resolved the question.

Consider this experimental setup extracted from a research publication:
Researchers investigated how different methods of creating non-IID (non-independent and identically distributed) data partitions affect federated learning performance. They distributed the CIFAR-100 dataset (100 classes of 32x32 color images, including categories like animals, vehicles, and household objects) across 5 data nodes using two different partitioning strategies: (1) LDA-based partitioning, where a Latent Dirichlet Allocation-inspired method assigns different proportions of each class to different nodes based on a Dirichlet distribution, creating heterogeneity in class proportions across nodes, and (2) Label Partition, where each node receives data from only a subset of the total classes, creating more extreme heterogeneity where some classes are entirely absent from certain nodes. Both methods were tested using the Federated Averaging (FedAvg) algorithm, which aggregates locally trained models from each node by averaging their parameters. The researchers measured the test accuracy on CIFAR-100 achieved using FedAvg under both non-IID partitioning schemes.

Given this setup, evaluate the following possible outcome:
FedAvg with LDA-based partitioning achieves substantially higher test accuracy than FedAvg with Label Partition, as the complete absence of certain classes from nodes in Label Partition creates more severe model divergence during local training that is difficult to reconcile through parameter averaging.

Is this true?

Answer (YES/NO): NO